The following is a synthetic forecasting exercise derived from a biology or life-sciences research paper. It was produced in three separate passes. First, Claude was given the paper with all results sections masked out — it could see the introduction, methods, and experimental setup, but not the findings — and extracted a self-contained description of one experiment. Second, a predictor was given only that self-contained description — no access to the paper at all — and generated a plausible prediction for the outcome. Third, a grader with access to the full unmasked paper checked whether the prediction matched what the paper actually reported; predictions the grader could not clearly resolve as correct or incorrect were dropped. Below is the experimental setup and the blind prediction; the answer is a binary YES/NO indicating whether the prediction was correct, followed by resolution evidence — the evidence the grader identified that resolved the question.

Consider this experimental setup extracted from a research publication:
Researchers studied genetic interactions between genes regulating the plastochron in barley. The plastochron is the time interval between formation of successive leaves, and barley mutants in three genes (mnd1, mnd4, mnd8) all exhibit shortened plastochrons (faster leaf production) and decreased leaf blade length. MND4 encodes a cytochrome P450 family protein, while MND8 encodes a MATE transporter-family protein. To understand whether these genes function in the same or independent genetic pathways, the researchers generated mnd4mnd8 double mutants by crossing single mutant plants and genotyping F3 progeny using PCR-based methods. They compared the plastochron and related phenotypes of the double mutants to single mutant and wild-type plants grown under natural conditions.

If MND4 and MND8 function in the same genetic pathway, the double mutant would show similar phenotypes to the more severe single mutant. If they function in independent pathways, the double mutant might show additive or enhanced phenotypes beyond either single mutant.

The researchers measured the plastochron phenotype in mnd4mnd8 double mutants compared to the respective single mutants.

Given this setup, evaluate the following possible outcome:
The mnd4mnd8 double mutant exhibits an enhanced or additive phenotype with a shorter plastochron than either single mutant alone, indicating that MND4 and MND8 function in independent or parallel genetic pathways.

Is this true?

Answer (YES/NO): YES